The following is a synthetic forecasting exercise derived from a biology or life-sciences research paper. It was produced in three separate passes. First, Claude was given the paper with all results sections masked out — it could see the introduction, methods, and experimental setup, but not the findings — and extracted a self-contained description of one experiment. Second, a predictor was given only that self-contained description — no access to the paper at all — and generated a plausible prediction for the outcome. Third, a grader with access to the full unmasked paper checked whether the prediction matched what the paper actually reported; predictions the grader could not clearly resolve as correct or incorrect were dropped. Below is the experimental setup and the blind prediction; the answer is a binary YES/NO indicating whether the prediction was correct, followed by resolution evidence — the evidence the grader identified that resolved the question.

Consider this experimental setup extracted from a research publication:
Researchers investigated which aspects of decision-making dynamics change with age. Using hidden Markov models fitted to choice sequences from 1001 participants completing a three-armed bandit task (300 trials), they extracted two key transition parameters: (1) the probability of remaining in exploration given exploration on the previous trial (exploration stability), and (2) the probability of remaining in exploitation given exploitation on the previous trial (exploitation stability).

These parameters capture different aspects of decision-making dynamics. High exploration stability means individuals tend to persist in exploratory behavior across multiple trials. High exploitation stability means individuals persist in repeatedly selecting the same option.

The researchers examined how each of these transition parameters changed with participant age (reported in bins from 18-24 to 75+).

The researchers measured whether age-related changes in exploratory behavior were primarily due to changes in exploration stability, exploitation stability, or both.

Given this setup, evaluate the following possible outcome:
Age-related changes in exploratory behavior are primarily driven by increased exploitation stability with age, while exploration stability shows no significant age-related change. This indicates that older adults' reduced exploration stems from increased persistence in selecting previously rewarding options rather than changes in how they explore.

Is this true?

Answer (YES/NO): NO